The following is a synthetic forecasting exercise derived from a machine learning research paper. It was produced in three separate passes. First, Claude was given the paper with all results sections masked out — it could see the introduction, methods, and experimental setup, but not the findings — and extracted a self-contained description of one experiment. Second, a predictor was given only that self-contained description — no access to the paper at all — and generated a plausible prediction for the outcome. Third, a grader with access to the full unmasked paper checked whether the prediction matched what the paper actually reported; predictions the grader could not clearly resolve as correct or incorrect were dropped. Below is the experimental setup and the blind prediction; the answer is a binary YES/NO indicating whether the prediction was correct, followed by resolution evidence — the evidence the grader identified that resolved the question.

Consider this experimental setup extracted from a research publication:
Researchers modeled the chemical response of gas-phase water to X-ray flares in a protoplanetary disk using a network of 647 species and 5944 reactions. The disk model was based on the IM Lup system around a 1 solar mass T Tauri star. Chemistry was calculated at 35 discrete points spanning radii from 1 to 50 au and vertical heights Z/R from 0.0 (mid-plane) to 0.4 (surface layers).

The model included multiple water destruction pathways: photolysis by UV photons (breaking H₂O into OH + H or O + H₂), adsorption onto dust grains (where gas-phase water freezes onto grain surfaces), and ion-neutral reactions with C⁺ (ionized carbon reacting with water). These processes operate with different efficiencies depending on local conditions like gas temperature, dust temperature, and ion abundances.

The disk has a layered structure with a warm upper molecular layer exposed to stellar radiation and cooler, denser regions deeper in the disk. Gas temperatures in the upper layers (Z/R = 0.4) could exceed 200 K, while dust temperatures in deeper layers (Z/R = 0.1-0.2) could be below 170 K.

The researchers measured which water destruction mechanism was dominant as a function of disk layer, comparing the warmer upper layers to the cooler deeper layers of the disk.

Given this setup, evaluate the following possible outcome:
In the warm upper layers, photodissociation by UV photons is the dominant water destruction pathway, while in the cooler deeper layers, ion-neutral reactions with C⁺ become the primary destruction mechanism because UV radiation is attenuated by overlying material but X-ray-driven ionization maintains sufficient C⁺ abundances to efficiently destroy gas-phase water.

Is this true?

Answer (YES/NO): NO